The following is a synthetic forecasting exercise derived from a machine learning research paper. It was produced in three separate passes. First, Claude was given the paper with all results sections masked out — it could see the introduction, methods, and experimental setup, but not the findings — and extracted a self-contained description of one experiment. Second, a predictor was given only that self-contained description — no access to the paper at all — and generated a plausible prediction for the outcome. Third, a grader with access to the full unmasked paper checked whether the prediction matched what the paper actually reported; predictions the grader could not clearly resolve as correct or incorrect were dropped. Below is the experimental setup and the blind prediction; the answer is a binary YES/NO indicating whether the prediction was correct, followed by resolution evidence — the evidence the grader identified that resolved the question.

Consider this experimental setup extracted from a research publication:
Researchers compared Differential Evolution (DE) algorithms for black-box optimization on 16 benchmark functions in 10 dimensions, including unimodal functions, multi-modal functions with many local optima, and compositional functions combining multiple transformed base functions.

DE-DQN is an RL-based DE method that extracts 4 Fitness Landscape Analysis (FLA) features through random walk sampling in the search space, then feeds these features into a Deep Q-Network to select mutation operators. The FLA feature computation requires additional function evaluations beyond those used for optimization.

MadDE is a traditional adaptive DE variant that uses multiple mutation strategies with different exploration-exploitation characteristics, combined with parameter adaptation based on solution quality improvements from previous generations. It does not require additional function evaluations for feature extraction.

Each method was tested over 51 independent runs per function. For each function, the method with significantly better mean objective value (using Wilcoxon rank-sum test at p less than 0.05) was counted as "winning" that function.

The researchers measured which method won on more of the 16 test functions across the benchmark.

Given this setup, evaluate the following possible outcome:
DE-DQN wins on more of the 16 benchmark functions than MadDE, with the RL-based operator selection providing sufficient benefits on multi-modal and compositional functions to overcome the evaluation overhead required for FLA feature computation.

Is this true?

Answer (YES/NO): YES